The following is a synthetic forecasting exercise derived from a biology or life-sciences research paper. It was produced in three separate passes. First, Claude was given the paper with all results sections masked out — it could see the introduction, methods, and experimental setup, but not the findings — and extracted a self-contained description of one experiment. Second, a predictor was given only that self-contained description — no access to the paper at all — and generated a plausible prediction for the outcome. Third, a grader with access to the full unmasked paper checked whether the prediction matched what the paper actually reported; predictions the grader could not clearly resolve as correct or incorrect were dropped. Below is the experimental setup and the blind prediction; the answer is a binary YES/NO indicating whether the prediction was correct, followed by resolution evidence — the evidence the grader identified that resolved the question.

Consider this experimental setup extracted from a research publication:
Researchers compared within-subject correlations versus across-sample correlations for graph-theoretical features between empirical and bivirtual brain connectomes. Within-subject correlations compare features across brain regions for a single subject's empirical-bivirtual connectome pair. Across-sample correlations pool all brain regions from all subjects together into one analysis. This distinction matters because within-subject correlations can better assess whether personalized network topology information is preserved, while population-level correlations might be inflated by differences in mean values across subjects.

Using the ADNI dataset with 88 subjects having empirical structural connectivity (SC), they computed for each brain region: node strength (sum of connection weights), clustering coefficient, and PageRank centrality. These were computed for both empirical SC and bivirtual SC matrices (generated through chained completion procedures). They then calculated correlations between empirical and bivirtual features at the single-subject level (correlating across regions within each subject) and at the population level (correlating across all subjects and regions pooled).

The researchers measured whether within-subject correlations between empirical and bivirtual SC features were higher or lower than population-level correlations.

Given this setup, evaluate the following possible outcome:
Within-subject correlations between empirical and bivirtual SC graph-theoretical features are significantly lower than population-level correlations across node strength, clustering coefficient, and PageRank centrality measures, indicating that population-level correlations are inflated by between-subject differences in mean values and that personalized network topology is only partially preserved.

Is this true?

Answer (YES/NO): NO